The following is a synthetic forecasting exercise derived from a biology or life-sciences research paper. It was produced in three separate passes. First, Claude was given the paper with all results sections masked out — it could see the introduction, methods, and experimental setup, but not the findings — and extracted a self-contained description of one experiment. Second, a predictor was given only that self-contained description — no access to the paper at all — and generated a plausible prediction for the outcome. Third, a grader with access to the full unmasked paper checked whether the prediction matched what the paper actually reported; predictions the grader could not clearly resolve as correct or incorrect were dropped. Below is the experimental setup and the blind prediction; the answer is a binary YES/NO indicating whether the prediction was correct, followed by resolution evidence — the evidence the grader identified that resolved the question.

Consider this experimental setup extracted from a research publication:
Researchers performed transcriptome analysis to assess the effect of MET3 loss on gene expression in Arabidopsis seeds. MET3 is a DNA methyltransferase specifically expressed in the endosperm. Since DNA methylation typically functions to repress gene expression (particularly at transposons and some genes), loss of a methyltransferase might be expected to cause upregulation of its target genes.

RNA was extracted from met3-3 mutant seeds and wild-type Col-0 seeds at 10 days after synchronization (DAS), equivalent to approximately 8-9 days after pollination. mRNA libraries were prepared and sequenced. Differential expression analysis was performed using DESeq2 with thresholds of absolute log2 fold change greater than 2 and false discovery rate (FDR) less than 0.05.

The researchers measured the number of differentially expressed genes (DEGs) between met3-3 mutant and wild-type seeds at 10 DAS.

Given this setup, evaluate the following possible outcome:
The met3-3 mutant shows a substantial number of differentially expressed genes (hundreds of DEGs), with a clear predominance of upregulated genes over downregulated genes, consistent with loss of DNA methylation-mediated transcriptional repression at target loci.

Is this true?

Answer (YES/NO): NO